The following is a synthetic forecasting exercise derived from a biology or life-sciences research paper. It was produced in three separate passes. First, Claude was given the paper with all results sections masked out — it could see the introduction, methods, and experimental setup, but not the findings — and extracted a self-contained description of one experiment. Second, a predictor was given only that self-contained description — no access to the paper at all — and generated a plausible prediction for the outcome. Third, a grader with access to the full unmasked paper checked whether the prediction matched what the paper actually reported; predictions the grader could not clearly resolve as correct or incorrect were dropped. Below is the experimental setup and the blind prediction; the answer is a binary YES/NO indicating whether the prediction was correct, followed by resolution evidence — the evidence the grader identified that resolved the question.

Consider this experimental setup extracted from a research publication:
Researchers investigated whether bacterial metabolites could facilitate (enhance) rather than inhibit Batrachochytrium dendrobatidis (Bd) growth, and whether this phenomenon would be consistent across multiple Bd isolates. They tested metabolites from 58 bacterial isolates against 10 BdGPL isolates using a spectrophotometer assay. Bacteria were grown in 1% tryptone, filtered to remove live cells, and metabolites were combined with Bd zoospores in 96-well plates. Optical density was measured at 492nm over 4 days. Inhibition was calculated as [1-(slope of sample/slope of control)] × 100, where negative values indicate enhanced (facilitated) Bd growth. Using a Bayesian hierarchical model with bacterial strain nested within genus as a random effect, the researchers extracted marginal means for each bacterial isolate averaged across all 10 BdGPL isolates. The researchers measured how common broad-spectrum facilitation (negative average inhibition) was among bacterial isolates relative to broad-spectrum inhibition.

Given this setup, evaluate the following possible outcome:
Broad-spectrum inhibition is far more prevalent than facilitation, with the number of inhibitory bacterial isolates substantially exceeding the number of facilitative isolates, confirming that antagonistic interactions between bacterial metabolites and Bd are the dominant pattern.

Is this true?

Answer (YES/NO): NO